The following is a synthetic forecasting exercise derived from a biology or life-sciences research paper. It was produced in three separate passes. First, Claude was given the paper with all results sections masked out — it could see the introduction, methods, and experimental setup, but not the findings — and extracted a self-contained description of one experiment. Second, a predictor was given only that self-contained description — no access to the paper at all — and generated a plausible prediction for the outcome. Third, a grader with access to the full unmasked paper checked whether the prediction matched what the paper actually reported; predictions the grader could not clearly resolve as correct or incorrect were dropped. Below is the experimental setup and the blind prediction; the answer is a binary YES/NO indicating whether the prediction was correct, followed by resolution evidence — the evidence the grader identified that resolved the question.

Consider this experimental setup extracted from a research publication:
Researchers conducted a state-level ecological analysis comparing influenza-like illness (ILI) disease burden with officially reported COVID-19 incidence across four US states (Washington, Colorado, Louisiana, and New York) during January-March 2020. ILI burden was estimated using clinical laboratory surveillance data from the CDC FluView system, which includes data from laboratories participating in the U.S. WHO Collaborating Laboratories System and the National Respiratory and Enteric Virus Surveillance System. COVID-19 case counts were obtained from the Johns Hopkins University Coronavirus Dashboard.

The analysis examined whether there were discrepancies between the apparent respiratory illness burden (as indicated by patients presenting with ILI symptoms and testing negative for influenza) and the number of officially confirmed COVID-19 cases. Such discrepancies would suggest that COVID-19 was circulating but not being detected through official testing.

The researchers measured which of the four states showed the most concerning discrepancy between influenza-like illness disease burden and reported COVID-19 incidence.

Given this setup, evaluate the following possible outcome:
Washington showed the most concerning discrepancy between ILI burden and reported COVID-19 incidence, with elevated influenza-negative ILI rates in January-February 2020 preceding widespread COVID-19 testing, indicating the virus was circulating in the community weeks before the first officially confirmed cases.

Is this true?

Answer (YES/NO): NO